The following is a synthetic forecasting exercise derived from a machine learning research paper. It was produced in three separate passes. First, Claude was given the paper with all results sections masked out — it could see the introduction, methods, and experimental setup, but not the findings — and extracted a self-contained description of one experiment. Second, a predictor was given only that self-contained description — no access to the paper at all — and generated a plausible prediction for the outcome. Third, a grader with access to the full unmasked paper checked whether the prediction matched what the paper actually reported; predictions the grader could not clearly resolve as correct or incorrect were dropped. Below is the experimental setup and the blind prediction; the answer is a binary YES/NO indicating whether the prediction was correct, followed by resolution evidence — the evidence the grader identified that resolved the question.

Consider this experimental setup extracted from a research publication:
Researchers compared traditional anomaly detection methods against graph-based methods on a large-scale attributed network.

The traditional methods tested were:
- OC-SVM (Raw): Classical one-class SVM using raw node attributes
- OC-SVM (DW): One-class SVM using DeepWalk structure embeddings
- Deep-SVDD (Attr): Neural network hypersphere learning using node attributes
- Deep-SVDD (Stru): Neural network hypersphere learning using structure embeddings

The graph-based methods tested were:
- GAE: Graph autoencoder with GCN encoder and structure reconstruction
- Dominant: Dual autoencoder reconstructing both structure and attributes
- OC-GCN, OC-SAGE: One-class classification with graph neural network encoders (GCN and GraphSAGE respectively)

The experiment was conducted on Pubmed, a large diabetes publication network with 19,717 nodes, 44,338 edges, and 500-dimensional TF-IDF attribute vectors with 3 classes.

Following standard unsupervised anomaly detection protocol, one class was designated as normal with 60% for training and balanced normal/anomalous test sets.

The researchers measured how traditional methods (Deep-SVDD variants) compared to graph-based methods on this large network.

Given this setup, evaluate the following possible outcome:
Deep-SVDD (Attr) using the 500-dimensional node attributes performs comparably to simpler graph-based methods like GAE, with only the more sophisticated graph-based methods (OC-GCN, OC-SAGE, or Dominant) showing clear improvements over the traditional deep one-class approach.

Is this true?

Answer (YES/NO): NO